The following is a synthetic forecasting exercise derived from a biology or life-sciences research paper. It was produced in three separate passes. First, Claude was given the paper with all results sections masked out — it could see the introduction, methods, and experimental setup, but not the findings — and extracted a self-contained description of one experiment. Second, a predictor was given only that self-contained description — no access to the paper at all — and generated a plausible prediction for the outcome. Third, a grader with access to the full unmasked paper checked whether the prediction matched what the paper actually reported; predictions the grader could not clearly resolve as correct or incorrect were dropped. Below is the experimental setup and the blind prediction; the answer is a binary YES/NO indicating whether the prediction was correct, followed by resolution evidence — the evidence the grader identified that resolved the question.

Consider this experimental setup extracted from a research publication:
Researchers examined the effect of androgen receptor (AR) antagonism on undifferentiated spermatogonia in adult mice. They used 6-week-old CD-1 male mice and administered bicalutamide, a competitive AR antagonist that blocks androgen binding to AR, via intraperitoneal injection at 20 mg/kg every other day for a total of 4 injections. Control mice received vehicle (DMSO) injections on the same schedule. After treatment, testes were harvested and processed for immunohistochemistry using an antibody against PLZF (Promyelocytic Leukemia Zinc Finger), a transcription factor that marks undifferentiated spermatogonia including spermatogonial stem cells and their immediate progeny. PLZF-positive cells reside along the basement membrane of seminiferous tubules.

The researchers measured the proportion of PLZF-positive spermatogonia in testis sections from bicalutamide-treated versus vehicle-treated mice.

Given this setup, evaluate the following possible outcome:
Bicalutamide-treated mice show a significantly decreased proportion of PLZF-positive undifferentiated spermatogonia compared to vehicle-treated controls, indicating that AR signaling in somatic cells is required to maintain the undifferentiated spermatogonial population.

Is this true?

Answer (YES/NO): NO